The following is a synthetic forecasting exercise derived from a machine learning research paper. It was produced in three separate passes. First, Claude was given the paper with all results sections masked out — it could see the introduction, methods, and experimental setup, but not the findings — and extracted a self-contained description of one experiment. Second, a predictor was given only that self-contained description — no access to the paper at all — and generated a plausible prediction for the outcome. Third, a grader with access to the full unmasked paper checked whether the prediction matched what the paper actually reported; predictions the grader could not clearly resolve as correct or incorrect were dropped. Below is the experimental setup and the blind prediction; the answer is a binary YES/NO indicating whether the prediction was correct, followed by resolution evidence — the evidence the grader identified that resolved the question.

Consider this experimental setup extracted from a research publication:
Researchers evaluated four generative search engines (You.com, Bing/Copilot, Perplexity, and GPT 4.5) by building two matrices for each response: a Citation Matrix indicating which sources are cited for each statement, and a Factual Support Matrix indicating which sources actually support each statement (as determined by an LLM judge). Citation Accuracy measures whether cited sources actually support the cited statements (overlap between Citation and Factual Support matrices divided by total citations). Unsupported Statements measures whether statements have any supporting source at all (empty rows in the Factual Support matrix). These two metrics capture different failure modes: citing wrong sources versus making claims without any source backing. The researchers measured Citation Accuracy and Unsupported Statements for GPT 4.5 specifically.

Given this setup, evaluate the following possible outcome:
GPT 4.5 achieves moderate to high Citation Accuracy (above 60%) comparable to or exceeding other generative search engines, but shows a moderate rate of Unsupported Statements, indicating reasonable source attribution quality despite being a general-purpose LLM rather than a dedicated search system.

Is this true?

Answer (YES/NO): NO